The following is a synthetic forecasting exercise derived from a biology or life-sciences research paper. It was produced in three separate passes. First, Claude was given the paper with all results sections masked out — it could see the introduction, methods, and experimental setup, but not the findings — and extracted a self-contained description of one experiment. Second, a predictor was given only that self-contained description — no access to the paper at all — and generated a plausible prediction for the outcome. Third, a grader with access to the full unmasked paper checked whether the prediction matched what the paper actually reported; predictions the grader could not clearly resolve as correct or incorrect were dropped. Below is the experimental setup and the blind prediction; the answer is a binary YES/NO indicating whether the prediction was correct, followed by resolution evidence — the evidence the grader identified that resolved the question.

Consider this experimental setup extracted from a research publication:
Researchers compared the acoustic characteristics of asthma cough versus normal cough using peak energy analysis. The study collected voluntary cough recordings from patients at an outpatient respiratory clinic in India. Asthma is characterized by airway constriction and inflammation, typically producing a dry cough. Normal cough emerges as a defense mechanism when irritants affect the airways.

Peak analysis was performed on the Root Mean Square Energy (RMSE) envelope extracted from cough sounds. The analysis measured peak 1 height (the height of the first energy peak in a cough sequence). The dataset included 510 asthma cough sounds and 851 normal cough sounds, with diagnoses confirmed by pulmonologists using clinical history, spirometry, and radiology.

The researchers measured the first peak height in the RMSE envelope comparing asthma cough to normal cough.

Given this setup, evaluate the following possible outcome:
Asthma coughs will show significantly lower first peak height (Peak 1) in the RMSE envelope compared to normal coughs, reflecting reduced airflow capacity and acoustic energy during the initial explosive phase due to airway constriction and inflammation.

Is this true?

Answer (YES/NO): YES